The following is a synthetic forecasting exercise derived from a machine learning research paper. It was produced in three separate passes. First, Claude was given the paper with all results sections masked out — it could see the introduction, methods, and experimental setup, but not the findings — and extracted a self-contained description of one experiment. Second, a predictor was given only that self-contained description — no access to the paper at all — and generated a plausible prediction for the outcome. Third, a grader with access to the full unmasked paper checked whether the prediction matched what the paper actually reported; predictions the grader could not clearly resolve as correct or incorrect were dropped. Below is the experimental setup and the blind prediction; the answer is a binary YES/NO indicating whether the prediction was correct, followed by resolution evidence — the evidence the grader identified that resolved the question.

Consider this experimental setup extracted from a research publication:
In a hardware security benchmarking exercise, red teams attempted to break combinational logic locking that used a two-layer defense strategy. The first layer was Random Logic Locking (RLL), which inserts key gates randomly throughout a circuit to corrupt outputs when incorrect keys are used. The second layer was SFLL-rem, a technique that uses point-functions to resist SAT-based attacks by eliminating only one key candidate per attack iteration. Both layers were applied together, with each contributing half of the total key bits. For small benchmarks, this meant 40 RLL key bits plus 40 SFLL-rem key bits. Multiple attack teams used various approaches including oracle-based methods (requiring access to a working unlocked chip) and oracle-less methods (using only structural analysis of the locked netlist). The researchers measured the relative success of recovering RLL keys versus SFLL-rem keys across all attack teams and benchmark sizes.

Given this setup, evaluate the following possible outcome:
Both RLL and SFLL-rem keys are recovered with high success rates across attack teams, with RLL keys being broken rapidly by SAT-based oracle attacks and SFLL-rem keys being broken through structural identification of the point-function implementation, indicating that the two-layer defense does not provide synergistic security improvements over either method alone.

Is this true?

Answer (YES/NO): NO